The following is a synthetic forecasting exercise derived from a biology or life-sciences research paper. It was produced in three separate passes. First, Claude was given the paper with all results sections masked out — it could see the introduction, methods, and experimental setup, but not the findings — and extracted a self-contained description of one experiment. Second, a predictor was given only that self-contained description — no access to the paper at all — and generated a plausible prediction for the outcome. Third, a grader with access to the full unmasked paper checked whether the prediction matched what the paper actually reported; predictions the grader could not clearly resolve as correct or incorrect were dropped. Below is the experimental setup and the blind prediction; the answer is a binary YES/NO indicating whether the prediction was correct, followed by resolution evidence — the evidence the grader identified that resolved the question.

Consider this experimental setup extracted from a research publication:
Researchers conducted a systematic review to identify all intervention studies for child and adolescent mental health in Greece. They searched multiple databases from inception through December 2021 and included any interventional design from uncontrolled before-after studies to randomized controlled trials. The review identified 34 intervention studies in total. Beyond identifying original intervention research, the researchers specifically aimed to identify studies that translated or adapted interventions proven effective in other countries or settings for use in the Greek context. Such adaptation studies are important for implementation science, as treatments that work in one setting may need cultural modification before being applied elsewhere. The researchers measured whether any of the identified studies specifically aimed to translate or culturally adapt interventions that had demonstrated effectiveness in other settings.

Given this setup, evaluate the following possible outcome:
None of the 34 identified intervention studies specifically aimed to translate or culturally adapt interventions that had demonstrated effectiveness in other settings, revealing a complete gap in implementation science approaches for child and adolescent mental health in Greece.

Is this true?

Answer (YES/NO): YES